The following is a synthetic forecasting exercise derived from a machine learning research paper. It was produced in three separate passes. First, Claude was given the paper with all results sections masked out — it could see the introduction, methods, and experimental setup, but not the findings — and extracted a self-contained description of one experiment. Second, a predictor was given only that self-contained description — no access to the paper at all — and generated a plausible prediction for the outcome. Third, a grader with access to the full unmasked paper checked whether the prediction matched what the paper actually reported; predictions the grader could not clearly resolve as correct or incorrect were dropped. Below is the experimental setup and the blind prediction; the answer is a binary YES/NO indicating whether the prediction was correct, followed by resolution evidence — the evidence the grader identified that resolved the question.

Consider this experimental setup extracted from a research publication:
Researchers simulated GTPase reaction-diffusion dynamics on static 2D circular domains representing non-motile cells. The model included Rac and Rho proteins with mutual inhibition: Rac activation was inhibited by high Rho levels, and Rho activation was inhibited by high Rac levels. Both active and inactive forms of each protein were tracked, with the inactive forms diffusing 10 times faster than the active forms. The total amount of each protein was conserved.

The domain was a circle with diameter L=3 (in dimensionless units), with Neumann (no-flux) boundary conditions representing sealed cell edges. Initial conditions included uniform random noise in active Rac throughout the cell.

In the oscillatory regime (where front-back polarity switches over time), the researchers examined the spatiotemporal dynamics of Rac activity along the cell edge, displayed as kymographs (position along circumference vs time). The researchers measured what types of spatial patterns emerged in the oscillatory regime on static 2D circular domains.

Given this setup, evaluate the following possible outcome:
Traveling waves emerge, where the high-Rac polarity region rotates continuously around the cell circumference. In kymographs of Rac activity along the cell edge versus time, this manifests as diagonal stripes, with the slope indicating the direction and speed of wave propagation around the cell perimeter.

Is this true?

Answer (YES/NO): YES